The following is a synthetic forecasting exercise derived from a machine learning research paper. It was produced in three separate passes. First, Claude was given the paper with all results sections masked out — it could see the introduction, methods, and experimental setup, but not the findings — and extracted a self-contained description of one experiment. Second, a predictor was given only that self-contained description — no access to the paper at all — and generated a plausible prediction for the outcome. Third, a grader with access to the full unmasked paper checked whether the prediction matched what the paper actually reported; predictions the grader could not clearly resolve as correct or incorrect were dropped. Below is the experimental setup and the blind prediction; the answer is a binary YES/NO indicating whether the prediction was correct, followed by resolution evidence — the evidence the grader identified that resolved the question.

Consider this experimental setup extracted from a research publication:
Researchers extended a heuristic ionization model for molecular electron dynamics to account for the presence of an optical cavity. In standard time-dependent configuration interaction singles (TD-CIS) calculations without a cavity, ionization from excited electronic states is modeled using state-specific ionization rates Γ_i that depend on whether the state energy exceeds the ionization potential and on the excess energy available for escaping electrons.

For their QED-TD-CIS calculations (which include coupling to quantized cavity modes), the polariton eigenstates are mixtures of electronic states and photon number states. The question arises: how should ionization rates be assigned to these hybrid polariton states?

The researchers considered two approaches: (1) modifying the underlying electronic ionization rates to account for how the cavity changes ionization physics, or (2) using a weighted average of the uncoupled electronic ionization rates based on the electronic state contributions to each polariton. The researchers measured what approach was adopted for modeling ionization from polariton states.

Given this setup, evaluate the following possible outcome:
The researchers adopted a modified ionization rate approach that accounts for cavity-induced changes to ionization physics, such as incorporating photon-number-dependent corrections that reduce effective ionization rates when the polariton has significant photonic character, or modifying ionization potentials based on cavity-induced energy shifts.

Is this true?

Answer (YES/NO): NO